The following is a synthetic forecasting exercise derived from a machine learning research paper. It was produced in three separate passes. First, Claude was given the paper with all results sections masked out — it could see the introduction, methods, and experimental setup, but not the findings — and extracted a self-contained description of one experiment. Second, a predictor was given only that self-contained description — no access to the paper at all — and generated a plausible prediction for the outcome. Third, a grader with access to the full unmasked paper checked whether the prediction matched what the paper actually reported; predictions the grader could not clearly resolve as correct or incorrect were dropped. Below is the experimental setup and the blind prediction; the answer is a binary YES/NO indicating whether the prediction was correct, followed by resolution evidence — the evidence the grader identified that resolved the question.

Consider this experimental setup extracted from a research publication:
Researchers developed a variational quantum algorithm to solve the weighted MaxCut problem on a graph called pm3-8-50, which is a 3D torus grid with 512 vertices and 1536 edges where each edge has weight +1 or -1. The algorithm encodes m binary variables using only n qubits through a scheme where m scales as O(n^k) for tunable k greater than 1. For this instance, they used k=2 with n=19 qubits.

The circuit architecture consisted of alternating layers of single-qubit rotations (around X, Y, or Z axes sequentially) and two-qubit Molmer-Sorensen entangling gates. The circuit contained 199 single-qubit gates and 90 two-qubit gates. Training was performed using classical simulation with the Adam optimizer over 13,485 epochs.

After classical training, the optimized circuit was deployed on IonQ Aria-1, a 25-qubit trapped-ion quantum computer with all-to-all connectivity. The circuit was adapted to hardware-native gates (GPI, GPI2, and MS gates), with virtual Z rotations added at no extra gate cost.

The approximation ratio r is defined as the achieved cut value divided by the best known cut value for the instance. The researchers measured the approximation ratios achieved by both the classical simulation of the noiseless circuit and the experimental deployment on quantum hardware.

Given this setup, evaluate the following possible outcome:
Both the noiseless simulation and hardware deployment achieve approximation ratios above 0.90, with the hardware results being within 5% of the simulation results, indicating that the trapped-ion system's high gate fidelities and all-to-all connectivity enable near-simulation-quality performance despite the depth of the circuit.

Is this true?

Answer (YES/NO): YES